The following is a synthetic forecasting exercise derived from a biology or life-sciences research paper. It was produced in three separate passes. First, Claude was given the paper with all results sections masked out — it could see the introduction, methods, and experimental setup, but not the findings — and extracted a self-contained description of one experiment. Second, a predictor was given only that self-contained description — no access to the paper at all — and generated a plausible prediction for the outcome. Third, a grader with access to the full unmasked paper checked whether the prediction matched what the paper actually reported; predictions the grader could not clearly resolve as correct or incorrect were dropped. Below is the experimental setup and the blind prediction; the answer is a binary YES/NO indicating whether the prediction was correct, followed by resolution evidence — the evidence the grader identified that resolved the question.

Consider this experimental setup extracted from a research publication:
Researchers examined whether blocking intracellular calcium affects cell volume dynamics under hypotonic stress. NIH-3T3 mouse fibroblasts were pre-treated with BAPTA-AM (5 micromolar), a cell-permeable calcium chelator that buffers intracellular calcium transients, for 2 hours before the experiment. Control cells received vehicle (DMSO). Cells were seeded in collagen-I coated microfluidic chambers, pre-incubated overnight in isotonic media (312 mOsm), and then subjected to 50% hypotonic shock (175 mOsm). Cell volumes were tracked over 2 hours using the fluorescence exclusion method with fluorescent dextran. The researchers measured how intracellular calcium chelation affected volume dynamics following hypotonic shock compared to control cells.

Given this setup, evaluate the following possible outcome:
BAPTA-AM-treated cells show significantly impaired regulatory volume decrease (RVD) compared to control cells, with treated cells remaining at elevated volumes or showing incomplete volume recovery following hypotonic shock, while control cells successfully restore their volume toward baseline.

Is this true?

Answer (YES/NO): NO